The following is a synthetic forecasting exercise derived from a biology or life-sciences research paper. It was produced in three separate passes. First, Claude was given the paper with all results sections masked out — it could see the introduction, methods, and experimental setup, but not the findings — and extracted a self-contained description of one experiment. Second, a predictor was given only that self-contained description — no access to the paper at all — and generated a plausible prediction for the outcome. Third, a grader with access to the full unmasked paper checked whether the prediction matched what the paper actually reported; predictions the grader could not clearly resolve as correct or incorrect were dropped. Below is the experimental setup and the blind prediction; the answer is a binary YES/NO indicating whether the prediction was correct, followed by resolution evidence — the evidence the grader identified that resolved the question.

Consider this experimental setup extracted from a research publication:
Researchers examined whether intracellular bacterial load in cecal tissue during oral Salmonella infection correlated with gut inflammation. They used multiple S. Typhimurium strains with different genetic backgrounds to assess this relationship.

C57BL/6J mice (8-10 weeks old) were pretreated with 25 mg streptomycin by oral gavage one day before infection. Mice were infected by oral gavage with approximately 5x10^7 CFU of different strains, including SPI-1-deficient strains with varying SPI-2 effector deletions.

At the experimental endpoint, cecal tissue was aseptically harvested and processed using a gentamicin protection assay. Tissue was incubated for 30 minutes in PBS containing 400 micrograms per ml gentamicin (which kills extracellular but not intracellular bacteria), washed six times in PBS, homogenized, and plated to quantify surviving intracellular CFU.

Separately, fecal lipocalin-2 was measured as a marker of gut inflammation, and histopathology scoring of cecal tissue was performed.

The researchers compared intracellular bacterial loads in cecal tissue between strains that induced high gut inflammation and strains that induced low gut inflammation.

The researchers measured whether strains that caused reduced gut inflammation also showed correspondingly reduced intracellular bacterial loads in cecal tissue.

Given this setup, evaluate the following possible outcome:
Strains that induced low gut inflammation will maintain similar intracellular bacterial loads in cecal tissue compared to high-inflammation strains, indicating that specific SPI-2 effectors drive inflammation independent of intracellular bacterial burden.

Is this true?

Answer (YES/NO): NO